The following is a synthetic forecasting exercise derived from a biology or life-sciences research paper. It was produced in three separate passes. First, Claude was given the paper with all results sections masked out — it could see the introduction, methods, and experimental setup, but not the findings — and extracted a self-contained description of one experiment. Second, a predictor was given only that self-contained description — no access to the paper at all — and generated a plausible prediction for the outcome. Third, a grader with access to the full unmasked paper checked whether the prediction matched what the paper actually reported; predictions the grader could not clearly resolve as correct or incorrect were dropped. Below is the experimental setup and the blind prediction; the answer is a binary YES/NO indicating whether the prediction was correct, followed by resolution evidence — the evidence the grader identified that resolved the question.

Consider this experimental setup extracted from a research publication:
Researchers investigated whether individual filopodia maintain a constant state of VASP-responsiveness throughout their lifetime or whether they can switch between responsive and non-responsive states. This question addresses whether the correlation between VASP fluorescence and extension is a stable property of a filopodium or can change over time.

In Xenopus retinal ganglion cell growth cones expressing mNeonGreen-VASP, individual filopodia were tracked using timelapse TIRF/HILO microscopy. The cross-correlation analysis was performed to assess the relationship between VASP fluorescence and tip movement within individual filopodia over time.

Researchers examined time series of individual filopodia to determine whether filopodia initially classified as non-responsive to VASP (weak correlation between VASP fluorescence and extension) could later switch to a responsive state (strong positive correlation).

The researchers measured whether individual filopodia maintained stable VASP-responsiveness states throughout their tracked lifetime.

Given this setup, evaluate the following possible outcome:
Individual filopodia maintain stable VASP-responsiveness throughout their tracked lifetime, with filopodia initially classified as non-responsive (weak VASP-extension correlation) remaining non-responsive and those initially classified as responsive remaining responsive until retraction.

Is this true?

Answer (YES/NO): NO